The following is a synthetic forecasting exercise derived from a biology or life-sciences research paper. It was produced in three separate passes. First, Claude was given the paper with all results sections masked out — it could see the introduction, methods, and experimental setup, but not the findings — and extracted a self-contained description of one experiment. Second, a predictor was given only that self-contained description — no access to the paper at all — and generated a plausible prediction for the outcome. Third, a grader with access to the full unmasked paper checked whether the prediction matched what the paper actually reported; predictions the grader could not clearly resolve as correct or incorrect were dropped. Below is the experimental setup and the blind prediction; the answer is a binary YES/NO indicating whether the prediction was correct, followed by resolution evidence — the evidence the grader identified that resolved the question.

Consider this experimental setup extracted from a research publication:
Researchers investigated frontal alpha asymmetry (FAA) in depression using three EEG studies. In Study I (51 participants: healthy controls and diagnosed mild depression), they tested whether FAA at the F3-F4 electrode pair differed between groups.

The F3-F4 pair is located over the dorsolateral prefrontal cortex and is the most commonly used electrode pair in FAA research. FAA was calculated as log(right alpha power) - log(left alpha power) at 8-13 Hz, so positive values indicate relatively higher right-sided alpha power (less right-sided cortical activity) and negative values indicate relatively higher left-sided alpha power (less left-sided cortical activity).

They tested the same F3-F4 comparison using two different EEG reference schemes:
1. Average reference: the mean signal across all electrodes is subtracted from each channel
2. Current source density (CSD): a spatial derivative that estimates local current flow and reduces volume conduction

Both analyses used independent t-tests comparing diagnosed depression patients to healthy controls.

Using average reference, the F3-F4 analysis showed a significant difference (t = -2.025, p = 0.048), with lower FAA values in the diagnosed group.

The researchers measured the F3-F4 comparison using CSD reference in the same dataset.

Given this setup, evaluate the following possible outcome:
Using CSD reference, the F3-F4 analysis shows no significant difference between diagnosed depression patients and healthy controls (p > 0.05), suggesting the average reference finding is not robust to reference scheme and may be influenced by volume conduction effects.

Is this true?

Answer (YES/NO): YES